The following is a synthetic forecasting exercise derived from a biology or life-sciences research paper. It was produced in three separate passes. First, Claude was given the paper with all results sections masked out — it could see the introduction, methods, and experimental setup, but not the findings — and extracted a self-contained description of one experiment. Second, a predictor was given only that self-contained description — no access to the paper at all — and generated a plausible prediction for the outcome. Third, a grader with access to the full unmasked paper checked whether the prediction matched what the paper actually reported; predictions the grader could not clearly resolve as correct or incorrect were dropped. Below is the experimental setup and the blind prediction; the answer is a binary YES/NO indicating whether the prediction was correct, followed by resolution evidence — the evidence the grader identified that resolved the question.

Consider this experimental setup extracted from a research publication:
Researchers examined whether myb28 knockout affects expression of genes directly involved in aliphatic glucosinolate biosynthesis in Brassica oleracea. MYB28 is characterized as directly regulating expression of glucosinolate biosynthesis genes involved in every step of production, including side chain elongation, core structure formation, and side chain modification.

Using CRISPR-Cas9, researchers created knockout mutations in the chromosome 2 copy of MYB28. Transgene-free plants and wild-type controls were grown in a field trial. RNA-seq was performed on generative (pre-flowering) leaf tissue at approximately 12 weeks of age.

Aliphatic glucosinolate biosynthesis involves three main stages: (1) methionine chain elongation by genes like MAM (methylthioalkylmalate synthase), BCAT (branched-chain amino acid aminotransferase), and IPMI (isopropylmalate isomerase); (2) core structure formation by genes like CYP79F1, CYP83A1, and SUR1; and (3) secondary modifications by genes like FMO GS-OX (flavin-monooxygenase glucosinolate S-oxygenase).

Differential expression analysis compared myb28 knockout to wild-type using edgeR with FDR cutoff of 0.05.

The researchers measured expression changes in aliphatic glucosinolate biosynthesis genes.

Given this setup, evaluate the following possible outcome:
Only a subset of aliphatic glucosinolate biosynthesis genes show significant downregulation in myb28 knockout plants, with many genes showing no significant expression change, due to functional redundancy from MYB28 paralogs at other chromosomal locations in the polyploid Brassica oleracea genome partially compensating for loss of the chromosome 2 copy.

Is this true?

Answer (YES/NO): NO